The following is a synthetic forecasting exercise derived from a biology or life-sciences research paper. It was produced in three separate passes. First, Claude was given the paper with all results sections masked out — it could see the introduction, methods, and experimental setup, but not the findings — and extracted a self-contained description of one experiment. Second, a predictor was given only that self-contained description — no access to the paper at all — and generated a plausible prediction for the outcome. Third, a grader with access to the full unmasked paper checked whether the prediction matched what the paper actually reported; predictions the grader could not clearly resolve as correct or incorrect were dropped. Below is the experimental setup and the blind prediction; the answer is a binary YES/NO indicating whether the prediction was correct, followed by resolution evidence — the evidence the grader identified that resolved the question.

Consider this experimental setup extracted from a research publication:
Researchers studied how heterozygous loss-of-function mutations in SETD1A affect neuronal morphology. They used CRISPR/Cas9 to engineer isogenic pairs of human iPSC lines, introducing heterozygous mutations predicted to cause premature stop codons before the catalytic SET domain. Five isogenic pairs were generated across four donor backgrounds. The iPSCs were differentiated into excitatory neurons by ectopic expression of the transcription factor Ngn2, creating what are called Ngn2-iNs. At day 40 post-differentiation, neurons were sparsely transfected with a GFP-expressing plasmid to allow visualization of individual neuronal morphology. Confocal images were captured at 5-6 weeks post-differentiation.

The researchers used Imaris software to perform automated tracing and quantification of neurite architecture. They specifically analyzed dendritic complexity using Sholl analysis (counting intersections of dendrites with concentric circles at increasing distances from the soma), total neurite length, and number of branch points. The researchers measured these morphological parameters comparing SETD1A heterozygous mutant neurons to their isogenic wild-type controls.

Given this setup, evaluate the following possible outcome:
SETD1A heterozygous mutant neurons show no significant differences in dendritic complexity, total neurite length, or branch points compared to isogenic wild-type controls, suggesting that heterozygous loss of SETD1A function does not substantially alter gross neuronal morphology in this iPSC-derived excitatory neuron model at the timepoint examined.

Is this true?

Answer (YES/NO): NO